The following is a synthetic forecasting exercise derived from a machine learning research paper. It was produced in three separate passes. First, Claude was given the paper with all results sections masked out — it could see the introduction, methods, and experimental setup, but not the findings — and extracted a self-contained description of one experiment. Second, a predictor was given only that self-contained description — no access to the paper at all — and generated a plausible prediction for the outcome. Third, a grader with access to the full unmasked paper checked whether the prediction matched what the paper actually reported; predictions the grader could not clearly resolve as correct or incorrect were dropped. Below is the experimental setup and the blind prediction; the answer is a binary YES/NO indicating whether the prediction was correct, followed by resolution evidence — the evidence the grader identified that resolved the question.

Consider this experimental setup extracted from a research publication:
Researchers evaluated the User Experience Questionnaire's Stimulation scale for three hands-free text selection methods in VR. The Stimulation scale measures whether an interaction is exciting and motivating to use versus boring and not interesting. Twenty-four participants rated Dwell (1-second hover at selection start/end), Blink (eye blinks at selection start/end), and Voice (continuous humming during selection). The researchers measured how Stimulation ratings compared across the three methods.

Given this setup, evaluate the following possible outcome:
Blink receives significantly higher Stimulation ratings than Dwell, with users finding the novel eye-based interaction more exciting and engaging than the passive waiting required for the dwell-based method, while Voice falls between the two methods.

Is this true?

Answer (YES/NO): NO